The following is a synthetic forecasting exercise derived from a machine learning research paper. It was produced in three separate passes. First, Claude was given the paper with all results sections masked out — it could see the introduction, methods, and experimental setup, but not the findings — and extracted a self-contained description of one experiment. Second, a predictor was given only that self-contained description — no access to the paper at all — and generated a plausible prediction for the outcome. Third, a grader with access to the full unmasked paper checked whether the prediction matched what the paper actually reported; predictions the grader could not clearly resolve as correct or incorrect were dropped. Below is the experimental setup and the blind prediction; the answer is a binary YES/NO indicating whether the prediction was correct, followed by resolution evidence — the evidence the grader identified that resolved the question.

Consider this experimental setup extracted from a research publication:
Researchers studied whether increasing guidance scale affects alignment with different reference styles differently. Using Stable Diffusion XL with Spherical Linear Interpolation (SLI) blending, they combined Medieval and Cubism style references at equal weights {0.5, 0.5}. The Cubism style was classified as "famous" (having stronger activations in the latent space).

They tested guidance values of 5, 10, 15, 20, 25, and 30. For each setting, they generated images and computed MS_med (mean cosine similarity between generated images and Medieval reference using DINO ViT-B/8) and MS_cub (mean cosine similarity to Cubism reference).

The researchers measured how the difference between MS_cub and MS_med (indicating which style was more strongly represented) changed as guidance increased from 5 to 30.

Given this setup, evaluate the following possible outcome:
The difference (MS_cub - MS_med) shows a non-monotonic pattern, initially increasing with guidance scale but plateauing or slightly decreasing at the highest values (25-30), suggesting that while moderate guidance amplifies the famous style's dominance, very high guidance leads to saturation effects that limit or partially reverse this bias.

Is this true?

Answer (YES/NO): NO